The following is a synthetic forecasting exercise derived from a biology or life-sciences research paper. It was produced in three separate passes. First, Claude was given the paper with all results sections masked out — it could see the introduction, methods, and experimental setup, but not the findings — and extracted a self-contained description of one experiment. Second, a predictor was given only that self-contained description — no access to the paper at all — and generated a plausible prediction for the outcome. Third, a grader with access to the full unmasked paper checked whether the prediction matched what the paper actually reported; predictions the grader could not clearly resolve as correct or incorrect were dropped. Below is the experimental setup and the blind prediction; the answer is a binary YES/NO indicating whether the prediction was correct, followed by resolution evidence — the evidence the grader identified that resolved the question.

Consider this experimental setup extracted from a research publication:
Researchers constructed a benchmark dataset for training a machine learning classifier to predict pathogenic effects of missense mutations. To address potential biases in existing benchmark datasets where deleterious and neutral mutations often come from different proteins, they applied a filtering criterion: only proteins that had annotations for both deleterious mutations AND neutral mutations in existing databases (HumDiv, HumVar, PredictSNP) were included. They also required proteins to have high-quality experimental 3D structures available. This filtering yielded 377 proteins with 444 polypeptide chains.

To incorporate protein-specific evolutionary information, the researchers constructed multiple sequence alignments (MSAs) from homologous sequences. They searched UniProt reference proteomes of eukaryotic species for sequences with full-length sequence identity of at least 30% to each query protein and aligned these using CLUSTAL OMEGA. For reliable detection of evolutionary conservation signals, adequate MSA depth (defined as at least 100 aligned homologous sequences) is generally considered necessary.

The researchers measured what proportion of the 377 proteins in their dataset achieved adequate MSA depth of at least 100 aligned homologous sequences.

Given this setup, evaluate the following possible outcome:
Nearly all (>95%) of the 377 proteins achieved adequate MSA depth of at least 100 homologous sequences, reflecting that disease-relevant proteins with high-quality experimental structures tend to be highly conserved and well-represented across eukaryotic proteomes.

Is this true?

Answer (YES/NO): NO